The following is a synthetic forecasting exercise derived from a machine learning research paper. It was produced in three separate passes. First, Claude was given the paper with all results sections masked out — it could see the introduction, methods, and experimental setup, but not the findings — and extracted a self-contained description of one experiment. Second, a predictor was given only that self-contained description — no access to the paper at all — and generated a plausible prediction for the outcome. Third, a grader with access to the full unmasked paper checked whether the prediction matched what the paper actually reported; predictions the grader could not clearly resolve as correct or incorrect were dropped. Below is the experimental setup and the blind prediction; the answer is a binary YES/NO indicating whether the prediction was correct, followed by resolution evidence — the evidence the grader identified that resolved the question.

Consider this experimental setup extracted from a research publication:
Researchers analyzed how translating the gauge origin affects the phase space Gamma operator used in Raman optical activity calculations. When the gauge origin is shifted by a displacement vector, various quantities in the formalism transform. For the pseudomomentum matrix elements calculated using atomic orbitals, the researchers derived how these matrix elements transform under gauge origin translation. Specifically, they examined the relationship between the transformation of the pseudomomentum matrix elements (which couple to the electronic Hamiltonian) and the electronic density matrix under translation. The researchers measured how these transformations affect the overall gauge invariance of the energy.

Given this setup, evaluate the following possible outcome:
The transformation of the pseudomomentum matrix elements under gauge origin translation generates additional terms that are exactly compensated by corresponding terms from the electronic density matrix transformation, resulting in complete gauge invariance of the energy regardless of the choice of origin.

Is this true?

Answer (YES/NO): NO